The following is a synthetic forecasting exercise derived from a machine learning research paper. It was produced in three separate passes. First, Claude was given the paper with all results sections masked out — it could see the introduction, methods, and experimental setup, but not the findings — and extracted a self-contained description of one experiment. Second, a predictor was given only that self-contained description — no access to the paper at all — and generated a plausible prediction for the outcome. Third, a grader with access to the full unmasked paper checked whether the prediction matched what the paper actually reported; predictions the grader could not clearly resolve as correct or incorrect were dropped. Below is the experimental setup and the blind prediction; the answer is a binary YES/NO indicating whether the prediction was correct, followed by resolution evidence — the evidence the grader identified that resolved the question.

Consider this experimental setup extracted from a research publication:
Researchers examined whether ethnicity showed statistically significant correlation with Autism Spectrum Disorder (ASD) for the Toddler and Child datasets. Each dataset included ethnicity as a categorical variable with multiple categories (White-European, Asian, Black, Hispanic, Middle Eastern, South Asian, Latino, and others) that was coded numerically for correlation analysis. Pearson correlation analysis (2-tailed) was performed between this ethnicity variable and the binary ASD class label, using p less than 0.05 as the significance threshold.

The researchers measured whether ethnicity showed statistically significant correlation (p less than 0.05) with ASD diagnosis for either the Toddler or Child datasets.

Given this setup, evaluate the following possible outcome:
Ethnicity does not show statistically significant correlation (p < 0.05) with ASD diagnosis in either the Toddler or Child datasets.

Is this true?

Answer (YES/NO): YES